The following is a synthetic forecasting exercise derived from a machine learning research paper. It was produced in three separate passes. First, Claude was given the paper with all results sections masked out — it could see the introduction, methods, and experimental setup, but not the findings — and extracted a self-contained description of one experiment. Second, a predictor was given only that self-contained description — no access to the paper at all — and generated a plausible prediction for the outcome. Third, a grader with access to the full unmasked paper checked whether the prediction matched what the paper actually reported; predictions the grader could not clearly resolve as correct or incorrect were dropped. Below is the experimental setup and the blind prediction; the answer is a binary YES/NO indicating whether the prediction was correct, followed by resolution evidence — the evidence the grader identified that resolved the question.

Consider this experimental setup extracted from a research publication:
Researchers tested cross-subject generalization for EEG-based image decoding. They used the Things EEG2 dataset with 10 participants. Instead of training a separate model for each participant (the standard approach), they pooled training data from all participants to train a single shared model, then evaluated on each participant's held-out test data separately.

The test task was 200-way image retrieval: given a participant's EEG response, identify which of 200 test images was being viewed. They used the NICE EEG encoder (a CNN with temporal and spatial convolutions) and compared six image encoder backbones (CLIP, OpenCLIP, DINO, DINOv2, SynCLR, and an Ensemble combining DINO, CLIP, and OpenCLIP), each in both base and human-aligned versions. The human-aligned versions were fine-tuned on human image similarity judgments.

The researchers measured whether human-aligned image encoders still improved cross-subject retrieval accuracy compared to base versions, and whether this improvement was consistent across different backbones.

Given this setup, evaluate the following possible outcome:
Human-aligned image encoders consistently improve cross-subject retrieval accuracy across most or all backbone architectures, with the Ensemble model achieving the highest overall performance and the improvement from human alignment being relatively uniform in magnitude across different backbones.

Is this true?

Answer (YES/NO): NO